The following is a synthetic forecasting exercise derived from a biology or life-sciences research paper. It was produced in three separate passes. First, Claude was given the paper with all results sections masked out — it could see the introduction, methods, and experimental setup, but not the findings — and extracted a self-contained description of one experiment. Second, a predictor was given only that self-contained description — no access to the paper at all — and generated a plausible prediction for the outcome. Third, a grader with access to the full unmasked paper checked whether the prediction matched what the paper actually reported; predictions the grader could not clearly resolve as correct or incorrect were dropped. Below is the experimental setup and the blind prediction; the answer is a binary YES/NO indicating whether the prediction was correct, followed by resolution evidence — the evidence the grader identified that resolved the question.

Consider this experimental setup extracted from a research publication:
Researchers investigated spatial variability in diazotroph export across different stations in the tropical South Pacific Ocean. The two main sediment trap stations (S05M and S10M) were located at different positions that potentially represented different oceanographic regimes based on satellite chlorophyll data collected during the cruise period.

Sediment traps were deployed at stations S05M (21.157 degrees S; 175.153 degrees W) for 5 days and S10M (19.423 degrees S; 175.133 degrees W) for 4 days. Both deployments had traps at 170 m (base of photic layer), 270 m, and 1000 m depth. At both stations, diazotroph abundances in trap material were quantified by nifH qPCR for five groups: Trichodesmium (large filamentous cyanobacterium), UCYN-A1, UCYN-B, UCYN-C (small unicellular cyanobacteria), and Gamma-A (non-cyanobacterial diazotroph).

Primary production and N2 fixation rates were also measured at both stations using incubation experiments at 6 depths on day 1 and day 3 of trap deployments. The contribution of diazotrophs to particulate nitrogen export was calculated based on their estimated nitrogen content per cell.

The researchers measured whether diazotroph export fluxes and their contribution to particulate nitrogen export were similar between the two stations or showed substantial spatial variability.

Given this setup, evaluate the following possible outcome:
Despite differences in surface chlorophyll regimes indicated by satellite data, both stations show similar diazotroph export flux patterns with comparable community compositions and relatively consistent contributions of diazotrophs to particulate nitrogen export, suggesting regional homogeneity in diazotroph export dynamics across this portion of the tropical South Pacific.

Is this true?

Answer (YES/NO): NO